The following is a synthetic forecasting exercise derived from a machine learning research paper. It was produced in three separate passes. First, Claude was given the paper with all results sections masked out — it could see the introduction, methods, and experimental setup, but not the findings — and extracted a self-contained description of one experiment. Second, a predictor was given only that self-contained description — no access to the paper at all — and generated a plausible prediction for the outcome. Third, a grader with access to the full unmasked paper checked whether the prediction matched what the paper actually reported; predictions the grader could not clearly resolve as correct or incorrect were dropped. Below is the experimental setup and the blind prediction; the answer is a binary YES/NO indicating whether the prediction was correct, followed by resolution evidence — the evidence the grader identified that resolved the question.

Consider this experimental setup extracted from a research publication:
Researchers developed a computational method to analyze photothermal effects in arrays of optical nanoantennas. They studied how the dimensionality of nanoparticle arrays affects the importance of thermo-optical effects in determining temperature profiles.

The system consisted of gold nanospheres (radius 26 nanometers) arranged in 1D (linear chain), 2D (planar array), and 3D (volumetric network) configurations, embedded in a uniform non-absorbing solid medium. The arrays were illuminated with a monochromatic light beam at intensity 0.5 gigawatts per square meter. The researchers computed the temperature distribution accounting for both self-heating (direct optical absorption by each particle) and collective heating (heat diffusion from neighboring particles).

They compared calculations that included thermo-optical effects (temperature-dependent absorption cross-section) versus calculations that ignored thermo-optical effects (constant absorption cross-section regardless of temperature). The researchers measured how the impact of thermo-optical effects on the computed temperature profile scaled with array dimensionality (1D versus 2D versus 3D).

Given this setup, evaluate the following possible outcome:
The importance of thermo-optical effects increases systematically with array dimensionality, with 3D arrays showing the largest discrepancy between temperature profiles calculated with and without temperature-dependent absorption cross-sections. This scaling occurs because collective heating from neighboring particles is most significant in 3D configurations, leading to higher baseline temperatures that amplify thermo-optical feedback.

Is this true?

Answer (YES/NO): YES